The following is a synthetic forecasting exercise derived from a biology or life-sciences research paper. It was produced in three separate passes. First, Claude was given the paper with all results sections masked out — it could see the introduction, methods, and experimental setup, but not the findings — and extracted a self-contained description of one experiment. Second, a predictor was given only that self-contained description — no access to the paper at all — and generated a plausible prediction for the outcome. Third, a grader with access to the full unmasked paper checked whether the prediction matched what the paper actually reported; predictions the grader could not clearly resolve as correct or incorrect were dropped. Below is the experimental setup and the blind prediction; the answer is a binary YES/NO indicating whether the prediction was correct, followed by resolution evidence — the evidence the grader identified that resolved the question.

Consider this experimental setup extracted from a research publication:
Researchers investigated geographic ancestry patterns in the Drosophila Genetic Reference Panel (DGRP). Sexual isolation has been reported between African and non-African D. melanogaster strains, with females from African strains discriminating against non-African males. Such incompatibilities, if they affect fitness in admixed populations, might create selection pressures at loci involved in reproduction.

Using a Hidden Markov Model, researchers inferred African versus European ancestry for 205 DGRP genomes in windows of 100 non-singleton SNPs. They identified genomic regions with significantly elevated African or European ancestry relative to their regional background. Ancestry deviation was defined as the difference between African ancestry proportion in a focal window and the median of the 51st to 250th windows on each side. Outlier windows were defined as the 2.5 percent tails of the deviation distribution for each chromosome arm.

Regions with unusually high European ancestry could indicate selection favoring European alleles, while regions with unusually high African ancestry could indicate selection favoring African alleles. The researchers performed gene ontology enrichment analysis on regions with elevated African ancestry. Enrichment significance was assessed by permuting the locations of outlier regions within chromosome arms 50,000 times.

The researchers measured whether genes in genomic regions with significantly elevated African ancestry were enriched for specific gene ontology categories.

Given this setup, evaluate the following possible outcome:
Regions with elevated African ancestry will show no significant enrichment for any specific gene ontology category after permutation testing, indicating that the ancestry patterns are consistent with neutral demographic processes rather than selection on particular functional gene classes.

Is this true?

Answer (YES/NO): NO